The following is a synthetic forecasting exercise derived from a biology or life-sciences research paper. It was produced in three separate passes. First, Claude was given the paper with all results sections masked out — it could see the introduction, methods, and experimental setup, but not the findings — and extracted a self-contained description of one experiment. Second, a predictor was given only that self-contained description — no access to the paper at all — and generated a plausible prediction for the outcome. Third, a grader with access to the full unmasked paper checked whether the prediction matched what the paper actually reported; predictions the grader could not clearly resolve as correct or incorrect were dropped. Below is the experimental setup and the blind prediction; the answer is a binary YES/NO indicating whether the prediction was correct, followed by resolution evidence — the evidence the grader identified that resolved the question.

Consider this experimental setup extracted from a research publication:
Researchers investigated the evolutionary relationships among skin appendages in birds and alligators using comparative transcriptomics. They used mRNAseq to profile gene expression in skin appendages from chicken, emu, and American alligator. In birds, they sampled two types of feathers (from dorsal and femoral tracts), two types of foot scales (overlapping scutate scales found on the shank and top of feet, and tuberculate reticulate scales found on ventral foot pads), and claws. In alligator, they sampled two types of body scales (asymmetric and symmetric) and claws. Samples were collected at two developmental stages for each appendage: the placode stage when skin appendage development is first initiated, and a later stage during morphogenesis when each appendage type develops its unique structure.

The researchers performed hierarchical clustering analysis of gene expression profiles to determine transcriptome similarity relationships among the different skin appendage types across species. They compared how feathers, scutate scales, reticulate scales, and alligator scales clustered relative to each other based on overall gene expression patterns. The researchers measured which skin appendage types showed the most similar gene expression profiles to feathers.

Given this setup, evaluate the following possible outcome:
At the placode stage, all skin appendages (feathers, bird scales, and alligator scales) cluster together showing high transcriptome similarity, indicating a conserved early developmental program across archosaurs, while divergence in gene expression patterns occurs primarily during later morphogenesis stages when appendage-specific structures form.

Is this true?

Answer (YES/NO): NO